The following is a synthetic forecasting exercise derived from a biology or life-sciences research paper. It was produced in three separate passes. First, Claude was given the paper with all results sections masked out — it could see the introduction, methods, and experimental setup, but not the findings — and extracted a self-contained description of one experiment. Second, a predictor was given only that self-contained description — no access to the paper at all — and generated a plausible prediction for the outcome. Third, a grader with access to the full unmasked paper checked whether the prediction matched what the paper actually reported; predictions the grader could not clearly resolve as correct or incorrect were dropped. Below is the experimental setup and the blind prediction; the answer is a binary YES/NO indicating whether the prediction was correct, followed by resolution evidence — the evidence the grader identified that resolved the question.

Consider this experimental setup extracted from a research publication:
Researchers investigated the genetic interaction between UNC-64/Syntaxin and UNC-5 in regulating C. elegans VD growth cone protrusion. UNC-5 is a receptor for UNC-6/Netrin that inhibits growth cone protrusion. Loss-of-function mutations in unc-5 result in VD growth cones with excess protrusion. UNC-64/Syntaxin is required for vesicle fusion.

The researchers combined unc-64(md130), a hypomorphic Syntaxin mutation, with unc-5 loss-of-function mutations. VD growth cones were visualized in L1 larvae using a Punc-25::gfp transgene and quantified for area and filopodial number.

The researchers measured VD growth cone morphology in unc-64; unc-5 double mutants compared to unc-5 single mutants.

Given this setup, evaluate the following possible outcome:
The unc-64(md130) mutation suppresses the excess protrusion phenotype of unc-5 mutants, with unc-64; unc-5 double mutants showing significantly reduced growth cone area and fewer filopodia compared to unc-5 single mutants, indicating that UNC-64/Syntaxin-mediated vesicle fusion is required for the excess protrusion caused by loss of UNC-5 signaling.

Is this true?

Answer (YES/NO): YES